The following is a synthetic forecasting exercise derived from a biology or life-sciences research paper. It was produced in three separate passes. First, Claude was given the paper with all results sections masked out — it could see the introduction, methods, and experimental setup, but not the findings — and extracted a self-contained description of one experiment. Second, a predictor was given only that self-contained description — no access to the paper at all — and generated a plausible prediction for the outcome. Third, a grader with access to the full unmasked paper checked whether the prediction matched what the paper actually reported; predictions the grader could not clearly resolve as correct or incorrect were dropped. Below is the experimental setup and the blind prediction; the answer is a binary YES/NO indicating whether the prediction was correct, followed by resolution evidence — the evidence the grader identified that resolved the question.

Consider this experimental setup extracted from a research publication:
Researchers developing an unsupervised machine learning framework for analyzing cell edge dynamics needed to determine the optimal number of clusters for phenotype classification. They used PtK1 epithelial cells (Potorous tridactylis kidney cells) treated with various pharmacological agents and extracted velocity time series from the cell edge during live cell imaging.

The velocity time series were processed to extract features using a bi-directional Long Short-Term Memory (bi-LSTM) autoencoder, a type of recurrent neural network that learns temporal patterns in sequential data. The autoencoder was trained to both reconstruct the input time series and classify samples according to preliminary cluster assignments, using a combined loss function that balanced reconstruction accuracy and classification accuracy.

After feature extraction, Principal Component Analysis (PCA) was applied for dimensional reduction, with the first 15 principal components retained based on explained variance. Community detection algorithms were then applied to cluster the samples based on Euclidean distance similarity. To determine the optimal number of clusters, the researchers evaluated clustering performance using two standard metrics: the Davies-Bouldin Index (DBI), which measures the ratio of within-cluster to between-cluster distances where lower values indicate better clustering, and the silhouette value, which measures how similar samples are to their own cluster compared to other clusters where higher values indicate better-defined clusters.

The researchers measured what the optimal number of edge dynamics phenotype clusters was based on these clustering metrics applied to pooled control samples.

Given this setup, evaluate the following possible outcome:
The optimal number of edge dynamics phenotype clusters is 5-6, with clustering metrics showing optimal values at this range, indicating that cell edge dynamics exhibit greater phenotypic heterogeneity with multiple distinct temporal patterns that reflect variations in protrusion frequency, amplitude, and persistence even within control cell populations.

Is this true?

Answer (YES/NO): YES